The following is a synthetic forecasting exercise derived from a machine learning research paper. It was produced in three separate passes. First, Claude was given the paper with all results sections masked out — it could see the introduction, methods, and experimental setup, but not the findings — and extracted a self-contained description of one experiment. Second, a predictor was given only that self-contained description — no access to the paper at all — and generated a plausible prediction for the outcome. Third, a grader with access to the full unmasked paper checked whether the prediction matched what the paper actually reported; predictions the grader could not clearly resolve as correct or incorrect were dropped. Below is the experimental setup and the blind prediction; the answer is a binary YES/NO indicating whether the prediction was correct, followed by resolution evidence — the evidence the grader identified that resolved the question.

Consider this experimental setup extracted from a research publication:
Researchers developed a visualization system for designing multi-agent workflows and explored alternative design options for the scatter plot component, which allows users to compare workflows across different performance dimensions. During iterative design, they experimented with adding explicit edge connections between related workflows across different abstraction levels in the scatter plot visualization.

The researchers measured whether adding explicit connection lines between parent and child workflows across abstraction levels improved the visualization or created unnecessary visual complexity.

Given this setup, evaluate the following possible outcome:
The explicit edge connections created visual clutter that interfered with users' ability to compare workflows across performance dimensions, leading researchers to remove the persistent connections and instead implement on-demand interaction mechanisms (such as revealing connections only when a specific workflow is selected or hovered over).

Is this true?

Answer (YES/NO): NO